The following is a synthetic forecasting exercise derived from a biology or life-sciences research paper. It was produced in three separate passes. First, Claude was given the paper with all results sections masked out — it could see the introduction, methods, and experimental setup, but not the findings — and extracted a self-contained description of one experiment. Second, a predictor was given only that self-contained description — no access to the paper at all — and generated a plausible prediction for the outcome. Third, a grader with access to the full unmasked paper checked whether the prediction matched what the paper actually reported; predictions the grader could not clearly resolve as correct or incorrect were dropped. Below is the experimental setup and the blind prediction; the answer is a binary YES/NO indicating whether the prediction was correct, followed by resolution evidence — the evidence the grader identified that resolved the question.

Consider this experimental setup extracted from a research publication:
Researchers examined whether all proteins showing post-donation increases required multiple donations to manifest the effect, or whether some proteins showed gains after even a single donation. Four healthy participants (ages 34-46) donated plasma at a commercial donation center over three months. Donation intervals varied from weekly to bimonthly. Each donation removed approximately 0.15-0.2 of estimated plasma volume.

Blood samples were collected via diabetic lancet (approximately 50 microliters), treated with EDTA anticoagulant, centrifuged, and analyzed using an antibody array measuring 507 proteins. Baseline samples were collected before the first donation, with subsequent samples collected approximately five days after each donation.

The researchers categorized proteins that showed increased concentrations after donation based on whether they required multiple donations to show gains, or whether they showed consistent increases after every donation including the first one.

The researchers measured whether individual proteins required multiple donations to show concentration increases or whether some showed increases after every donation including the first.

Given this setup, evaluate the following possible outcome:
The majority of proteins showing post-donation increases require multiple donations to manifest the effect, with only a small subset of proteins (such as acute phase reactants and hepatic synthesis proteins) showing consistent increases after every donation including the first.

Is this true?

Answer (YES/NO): NO